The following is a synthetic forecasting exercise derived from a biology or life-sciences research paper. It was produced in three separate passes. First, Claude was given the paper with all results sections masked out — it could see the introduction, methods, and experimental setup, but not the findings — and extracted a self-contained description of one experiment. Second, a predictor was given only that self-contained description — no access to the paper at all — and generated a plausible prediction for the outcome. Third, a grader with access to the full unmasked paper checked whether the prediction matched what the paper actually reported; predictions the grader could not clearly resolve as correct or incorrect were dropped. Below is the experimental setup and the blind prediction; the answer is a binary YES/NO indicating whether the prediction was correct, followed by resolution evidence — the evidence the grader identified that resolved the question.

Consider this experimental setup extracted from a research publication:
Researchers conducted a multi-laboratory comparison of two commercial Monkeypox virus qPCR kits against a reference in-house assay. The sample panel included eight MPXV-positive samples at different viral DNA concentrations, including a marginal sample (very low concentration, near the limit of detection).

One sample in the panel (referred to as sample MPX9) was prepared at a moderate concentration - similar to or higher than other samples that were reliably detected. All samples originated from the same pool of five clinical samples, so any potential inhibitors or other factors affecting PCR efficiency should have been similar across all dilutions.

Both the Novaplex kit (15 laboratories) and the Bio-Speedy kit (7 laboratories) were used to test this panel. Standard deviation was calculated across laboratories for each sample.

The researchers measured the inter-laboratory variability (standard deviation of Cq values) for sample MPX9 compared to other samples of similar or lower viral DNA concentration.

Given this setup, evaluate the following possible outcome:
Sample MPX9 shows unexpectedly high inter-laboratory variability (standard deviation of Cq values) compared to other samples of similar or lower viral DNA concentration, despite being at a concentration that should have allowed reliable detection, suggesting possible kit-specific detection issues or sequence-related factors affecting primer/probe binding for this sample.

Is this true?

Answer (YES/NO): NO